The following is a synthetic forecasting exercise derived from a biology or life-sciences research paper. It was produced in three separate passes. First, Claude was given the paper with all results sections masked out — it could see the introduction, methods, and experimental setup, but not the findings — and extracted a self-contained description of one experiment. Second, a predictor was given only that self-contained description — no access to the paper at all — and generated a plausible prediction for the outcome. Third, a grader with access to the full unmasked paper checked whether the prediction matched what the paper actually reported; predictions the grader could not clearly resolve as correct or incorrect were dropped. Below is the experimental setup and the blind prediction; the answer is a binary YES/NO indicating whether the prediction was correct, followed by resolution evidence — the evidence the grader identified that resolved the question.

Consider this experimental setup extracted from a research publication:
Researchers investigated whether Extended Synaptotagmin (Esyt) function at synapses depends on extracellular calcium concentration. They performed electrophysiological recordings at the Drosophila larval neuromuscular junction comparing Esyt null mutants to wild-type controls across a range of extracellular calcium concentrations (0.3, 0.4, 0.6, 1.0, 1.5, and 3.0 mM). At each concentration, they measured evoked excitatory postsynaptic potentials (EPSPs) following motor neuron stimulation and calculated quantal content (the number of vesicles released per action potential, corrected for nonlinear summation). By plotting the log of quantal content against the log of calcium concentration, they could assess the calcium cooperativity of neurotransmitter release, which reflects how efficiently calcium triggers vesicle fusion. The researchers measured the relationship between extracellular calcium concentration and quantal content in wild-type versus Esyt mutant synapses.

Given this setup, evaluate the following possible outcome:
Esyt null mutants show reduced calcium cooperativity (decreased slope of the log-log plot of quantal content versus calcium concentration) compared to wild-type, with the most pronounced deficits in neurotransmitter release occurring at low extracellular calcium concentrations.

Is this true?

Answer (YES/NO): NO